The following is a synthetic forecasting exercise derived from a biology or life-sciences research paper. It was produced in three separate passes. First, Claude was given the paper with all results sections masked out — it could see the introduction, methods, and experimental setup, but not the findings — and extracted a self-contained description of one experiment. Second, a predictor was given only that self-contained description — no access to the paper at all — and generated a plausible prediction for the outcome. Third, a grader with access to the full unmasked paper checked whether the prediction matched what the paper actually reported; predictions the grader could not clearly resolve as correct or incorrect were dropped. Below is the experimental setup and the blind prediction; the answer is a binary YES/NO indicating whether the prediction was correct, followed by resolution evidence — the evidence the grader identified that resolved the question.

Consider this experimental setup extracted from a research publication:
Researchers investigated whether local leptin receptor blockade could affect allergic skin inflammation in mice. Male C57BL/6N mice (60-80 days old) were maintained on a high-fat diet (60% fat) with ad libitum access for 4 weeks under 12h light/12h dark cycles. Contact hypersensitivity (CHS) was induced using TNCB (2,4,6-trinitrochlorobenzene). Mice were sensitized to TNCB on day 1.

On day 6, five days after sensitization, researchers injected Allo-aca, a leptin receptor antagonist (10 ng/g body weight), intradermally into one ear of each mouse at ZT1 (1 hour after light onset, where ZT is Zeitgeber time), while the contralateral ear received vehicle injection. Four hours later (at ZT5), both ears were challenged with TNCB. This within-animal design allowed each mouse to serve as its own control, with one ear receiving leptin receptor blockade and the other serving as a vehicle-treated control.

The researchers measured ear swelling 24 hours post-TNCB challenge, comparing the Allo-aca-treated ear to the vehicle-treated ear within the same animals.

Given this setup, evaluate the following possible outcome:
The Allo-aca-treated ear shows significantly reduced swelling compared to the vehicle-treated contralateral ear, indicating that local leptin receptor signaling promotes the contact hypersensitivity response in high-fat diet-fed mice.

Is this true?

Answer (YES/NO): YES